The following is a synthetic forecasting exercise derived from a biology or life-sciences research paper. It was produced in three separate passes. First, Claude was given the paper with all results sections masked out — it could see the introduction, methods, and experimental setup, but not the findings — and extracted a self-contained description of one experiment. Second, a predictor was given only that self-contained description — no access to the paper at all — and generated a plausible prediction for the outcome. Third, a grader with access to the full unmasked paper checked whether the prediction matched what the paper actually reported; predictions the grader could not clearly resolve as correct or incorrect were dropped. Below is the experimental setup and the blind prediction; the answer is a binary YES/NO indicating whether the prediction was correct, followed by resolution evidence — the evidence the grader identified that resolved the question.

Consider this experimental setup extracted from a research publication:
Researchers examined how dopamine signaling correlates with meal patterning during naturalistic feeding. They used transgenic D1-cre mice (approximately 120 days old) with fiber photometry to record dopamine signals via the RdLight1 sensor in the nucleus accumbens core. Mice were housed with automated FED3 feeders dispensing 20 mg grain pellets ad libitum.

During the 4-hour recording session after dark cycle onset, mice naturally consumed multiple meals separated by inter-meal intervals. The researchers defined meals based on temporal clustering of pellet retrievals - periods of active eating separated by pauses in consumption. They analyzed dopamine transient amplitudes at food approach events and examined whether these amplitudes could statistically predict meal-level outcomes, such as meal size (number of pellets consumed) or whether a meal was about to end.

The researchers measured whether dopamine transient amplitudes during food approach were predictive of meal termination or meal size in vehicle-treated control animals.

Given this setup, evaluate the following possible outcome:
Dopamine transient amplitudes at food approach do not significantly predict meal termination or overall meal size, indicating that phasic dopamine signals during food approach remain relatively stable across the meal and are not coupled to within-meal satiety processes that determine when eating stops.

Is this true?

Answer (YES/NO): NO